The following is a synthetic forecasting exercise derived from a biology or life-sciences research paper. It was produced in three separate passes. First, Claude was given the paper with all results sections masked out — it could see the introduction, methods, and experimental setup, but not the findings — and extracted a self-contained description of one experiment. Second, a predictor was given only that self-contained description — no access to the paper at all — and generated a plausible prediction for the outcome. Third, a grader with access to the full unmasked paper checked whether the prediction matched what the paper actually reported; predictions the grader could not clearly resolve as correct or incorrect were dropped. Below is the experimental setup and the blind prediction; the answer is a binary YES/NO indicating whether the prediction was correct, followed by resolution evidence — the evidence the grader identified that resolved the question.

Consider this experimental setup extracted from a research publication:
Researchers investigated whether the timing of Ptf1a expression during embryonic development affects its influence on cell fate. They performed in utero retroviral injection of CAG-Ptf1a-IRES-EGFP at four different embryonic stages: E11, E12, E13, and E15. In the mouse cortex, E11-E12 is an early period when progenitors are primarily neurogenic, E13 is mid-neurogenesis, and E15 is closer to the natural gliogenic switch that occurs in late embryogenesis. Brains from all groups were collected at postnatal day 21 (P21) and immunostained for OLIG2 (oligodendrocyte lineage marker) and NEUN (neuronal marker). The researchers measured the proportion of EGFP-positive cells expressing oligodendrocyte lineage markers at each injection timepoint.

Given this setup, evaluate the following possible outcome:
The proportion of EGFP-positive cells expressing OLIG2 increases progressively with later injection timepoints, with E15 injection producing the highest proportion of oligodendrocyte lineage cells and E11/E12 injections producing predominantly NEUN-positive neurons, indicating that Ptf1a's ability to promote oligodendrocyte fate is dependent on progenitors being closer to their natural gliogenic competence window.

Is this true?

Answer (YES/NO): NO